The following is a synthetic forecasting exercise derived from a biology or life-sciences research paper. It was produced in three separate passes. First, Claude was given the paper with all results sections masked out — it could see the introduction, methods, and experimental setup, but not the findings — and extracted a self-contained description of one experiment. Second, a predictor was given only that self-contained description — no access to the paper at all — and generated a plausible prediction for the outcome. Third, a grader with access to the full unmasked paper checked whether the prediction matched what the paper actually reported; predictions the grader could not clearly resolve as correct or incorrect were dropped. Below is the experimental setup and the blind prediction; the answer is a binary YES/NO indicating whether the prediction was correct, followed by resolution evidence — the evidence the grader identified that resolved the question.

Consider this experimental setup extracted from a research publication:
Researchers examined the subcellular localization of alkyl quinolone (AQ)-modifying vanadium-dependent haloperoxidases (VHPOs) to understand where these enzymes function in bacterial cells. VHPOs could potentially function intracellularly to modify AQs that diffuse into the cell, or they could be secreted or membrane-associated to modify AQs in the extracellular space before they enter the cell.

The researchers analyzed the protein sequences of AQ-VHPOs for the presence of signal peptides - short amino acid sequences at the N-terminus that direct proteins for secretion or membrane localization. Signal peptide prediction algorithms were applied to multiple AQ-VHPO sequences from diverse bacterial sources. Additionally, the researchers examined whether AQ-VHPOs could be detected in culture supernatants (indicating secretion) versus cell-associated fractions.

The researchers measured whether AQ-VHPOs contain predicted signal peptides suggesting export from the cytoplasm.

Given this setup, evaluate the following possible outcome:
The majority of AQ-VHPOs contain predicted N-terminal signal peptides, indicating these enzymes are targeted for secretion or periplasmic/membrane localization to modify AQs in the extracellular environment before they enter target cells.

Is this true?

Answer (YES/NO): YES